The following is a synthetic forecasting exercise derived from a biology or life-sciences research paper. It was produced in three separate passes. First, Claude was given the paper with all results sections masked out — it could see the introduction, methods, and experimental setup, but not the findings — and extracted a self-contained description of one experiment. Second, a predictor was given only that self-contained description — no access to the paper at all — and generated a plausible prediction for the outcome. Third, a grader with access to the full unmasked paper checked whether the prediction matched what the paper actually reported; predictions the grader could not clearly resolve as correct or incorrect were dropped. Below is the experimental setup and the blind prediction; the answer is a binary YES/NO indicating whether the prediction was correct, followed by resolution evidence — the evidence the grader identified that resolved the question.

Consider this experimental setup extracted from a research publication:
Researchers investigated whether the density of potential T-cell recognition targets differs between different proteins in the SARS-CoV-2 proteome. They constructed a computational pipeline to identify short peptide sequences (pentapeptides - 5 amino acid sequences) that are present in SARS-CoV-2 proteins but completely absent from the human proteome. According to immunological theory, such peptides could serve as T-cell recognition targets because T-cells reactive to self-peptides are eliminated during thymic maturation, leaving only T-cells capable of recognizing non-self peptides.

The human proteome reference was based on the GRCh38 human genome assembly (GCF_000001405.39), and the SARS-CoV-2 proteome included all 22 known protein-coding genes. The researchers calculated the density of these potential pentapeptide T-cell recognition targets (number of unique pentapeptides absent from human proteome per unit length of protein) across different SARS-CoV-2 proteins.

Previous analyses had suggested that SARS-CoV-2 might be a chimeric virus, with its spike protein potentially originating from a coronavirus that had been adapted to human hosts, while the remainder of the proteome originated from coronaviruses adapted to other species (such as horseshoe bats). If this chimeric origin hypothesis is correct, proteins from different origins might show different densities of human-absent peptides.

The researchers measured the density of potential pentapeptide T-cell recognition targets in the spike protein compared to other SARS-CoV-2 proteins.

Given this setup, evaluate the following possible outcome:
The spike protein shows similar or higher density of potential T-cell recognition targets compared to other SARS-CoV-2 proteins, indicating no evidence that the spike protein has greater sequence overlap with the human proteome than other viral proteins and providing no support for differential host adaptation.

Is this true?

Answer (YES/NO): NO